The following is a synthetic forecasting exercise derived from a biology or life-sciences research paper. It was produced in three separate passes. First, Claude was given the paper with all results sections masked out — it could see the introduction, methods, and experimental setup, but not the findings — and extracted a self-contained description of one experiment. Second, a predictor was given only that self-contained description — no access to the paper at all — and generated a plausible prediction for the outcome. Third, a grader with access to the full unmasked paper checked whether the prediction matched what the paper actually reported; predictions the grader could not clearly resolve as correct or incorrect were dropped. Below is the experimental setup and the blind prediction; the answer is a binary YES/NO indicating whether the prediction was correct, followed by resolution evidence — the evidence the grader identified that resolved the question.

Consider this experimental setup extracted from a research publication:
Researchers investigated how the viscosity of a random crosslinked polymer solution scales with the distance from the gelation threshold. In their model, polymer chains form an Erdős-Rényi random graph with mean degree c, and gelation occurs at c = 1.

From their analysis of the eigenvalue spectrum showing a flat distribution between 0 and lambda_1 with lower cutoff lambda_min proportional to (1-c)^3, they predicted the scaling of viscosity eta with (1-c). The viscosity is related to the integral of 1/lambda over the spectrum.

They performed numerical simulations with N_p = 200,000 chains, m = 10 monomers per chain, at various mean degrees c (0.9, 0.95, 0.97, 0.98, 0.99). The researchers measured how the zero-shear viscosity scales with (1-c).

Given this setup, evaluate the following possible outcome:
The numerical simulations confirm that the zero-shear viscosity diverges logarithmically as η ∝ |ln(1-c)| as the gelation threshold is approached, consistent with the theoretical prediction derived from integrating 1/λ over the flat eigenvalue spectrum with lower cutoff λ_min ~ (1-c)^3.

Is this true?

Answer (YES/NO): YES